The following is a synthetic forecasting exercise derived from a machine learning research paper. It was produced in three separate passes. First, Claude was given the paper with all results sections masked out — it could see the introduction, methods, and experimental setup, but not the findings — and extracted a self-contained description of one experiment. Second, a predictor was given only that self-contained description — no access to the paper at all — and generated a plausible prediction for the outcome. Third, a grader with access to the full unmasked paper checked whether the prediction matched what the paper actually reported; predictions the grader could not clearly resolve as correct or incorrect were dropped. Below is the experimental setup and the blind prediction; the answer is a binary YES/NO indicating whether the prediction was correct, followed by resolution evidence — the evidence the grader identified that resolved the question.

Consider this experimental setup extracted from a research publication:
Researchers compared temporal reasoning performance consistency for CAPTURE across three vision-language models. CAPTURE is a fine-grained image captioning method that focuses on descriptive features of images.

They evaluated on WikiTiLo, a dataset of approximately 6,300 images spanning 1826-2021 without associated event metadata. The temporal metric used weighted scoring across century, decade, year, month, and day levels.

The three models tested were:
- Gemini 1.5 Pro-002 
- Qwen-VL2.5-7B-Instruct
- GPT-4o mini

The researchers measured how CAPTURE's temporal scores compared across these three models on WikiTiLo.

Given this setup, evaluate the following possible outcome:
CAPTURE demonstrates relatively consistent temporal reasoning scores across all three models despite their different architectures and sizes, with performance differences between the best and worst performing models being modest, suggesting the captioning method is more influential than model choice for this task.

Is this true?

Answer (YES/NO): NO